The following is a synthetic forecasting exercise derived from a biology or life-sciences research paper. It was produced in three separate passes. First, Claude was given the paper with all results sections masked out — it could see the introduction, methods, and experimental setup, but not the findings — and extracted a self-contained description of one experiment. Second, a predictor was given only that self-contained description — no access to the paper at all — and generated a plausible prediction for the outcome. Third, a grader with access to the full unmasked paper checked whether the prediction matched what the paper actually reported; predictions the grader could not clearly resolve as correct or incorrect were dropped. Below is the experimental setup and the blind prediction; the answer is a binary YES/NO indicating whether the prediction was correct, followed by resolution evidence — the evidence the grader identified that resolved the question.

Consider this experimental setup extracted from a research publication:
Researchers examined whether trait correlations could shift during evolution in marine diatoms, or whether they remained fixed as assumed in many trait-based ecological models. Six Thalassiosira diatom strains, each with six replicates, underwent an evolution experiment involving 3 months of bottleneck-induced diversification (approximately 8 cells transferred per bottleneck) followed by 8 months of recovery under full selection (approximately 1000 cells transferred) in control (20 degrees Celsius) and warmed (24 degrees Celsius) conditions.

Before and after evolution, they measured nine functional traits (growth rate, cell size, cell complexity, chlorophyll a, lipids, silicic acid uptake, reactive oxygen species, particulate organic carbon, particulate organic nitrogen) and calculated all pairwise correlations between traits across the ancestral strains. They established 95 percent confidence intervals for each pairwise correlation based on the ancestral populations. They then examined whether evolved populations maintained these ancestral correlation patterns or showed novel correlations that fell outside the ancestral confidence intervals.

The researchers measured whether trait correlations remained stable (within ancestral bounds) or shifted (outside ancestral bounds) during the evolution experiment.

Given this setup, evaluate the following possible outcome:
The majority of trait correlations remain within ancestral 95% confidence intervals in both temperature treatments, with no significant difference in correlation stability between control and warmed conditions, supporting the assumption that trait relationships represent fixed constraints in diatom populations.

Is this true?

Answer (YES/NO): NO